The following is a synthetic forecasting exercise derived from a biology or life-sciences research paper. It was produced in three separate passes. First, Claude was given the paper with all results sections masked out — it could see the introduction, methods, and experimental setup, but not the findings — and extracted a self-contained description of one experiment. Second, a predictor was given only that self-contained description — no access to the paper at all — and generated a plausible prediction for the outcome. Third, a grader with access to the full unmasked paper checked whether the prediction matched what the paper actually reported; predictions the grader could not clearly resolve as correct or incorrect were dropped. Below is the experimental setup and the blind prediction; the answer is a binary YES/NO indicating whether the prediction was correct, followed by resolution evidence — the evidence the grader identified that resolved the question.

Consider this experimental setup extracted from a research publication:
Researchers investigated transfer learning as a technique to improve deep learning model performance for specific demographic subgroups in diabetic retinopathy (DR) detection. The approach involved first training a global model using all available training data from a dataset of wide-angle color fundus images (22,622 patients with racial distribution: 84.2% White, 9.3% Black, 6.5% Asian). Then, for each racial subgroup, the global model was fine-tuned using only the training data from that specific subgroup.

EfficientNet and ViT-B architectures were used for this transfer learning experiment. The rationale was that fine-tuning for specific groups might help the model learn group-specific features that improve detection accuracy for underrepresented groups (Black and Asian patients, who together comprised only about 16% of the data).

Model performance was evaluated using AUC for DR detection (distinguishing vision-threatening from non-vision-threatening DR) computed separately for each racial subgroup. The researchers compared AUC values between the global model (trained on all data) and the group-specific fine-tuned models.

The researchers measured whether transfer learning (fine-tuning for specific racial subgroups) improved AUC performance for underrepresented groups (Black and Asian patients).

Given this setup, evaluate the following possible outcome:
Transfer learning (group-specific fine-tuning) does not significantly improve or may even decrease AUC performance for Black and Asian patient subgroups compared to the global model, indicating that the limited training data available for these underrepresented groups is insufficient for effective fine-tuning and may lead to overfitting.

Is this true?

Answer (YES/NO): NO